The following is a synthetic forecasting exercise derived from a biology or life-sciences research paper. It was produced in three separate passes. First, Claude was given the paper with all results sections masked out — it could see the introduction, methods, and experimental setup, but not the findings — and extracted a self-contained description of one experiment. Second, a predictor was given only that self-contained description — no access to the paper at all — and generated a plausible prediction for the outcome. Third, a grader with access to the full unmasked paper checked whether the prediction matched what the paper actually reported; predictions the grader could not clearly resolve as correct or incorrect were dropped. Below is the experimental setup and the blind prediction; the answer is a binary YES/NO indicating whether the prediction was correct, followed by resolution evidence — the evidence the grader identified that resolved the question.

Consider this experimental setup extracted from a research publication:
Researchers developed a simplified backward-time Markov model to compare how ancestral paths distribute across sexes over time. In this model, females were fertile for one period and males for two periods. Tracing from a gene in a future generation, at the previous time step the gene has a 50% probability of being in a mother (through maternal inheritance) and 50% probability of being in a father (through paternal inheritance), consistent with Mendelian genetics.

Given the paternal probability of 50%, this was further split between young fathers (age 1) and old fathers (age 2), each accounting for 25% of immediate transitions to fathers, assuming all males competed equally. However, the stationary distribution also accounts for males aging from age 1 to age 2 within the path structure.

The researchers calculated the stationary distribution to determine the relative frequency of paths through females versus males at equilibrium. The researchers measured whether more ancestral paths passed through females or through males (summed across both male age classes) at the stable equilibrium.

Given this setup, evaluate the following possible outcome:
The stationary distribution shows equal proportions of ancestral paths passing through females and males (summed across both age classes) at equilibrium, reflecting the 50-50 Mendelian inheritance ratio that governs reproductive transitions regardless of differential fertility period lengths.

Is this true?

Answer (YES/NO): NO